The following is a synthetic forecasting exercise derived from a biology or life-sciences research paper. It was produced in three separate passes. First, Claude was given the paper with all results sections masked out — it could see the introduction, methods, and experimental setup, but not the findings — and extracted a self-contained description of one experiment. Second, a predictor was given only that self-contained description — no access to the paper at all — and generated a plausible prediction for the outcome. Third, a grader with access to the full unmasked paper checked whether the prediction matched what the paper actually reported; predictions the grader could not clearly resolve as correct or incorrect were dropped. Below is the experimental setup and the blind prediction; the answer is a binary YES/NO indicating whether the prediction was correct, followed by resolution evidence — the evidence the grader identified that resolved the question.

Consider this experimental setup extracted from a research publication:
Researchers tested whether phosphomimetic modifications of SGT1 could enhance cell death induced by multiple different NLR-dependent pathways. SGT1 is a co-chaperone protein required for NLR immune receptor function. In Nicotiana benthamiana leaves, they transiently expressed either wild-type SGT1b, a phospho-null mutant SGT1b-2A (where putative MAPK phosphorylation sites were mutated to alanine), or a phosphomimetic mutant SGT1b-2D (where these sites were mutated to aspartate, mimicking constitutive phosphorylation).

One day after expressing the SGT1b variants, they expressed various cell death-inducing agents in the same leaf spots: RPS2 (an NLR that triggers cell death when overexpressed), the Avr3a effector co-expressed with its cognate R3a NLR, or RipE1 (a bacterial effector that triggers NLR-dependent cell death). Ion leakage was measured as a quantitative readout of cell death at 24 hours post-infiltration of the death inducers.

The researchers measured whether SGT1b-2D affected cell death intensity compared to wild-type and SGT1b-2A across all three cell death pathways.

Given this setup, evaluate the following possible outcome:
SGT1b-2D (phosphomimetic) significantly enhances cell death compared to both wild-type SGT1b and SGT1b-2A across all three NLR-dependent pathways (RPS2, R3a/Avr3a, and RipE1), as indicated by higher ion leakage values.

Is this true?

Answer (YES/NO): YES